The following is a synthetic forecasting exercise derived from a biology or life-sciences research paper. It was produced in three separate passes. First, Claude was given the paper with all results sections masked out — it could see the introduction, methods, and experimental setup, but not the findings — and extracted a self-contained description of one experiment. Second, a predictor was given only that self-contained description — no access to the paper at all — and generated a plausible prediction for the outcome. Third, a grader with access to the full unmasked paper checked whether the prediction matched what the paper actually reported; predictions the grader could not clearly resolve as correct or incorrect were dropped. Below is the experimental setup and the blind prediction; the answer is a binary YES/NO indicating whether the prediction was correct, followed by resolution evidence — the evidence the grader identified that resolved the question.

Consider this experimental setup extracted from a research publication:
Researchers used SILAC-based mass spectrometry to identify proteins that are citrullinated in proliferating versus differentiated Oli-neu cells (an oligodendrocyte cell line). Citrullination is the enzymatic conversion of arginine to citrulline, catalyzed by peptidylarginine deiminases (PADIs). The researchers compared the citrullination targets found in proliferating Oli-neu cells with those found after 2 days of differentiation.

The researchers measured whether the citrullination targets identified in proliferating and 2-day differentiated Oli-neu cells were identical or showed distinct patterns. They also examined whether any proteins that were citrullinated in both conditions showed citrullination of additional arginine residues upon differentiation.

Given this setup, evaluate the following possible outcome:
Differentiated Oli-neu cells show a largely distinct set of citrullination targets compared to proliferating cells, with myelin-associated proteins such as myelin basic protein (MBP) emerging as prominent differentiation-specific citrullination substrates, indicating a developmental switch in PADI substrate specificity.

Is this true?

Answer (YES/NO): NO